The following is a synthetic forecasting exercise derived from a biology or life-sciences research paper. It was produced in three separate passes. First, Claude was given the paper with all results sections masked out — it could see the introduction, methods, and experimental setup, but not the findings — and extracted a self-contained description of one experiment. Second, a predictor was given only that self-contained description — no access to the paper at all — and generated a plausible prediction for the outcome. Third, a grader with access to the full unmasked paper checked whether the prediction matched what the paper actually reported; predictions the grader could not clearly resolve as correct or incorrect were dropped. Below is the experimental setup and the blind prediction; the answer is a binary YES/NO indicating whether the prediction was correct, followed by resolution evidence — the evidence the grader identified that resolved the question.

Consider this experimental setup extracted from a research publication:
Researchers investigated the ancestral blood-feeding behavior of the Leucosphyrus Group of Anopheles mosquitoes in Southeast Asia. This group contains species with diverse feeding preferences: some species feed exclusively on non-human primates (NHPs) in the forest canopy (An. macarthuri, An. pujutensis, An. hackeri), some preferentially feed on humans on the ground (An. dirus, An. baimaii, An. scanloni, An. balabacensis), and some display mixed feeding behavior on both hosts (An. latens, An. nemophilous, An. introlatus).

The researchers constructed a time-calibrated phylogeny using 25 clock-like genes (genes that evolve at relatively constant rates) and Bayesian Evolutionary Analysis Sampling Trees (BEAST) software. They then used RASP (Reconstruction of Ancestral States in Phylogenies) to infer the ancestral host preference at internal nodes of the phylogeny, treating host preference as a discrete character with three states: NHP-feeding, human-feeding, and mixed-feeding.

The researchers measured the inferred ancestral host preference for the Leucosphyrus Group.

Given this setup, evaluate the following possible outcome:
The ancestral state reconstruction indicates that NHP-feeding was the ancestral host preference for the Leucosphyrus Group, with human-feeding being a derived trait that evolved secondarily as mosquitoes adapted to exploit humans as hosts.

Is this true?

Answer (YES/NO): YES